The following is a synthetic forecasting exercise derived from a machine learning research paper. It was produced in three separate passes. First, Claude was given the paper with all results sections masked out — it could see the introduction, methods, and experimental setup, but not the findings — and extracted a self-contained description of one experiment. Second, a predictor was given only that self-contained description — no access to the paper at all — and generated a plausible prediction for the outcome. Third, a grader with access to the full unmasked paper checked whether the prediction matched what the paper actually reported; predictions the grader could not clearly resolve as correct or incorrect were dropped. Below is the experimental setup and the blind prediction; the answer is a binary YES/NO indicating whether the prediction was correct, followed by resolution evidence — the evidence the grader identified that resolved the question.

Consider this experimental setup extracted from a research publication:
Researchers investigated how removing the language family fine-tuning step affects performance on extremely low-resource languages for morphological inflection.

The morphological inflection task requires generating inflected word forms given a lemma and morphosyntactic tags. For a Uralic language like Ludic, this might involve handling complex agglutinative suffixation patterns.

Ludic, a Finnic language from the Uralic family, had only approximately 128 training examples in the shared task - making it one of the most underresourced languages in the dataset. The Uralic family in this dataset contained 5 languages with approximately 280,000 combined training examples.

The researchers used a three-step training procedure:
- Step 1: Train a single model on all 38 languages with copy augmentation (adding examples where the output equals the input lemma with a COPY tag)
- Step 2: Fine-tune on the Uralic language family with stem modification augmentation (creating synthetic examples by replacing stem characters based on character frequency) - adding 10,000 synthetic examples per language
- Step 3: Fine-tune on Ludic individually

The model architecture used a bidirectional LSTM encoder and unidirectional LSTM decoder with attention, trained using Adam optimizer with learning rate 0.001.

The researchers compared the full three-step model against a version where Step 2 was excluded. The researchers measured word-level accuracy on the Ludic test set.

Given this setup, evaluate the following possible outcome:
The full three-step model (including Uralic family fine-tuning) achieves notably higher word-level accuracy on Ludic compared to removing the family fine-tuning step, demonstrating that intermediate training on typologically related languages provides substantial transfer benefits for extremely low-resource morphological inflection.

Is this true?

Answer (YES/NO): NO